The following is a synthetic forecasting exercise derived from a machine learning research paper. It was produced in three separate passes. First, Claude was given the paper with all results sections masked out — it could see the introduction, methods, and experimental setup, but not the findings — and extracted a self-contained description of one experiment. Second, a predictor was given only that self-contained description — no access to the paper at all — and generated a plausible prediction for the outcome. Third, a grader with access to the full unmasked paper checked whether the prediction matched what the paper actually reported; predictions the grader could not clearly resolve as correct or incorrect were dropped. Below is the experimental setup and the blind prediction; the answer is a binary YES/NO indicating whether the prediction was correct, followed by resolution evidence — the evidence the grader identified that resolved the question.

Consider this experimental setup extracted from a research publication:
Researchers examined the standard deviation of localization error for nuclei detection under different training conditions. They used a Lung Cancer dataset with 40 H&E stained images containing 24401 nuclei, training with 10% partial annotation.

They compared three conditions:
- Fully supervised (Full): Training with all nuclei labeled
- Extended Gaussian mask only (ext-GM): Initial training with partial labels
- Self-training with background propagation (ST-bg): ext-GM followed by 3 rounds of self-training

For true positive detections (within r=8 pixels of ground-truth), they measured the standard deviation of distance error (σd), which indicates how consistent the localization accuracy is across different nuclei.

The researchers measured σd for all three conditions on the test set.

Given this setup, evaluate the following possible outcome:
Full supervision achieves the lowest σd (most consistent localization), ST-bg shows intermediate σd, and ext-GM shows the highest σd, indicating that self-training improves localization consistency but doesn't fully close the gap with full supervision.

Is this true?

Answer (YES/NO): YES